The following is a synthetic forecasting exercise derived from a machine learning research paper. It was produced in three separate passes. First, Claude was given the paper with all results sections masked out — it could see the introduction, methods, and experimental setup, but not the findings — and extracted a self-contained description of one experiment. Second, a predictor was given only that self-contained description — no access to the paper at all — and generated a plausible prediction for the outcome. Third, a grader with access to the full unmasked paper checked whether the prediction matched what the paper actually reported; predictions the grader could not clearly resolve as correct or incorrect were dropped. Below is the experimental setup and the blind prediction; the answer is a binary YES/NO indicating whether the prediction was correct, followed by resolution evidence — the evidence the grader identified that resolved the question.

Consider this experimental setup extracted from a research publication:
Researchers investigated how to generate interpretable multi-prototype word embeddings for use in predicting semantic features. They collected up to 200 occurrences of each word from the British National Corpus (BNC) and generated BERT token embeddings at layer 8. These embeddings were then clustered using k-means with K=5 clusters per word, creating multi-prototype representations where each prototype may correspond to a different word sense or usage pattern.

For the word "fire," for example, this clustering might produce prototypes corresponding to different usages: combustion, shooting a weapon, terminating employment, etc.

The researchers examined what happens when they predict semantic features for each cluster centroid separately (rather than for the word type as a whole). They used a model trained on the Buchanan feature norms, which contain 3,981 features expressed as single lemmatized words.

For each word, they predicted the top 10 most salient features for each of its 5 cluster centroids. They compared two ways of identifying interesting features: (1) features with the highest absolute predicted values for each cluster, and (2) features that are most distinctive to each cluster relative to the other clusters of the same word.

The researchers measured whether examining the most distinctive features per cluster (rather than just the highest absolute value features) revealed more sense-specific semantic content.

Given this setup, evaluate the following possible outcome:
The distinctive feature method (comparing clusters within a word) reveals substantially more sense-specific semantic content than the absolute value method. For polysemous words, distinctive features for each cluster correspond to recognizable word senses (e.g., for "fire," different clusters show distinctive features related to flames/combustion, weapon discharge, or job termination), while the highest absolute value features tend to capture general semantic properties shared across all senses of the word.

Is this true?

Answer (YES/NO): YES